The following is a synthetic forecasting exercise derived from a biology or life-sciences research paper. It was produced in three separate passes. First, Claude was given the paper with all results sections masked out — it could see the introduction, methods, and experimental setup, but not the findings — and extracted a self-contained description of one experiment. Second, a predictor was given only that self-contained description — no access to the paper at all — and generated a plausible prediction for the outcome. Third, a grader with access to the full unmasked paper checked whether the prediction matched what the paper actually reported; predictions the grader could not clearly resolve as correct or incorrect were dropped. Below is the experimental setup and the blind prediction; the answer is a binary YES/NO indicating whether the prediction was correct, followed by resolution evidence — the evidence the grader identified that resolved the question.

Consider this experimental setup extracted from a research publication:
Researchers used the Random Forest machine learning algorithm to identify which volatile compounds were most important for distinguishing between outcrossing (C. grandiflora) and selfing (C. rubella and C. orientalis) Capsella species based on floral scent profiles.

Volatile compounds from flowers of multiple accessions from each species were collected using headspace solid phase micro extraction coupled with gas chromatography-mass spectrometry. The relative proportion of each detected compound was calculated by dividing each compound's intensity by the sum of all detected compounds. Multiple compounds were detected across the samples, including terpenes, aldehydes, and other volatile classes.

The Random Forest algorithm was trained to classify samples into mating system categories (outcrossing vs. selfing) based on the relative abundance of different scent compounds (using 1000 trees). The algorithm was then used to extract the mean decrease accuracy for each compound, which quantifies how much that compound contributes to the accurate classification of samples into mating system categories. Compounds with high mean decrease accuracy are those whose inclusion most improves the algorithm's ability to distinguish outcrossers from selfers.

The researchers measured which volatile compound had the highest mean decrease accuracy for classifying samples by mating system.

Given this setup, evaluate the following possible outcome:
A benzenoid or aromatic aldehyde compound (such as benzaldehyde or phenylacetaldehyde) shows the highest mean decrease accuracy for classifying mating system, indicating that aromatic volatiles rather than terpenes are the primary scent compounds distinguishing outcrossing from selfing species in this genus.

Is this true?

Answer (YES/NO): NO